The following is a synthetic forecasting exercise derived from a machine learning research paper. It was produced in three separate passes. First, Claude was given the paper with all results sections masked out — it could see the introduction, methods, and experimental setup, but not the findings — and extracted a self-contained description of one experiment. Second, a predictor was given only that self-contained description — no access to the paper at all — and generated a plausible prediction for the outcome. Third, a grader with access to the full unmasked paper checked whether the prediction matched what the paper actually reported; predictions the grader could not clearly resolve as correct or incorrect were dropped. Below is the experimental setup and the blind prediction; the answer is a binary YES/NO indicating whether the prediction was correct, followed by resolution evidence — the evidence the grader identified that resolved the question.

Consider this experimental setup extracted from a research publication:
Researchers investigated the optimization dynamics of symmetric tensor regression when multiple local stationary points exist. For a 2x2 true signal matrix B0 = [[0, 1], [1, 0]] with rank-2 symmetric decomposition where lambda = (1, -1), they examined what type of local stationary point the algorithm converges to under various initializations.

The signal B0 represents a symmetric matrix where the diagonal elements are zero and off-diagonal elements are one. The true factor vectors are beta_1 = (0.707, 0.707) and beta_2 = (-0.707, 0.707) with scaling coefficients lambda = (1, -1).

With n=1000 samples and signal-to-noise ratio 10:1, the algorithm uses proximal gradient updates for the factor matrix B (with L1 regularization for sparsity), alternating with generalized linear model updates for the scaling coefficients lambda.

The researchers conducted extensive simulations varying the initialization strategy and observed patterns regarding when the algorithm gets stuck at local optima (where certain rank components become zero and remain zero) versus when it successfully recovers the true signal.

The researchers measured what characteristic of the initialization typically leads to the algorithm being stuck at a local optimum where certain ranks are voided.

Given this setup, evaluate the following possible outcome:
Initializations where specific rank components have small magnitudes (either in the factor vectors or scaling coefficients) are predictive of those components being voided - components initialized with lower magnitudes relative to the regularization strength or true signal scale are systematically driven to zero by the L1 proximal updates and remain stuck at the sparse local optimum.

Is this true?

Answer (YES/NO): NO